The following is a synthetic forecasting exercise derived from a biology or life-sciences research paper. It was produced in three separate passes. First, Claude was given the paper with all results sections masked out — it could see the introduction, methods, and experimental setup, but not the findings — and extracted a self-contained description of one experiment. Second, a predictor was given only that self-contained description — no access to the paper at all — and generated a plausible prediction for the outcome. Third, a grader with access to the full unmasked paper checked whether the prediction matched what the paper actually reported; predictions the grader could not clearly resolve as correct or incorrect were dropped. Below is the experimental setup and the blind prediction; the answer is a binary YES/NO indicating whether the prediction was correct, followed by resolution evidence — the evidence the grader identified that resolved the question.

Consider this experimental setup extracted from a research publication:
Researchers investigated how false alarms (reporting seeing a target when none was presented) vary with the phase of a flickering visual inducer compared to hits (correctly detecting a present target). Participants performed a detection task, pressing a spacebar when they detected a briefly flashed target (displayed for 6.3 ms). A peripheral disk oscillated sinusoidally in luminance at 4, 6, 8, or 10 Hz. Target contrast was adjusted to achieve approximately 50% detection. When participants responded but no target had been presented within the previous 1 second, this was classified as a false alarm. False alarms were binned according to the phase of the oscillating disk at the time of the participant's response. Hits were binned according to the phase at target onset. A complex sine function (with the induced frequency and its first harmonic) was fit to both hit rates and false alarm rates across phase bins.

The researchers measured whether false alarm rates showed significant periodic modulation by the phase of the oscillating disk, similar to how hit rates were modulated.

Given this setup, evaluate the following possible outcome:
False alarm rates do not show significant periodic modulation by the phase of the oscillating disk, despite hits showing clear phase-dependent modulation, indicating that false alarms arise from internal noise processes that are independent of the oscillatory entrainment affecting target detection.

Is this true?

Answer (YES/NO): NO